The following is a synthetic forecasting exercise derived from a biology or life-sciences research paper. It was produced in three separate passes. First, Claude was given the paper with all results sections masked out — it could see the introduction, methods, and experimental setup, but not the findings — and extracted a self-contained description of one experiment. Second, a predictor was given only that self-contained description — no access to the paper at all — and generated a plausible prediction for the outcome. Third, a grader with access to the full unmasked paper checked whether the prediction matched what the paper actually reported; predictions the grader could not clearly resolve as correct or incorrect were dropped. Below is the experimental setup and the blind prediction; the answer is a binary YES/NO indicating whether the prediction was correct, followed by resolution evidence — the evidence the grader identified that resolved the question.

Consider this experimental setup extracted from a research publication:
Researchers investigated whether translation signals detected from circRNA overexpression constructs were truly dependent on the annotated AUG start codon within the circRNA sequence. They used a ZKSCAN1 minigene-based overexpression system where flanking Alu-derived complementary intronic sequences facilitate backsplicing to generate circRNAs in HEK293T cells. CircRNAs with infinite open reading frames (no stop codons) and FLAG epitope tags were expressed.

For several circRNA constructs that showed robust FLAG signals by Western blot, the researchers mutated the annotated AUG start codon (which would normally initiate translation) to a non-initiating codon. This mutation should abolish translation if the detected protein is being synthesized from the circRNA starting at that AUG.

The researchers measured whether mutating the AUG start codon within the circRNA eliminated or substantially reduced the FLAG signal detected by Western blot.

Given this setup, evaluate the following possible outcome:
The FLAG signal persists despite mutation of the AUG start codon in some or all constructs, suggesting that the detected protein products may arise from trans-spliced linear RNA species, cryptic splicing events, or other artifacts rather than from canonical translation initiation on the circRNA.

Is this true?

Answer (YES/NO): YES